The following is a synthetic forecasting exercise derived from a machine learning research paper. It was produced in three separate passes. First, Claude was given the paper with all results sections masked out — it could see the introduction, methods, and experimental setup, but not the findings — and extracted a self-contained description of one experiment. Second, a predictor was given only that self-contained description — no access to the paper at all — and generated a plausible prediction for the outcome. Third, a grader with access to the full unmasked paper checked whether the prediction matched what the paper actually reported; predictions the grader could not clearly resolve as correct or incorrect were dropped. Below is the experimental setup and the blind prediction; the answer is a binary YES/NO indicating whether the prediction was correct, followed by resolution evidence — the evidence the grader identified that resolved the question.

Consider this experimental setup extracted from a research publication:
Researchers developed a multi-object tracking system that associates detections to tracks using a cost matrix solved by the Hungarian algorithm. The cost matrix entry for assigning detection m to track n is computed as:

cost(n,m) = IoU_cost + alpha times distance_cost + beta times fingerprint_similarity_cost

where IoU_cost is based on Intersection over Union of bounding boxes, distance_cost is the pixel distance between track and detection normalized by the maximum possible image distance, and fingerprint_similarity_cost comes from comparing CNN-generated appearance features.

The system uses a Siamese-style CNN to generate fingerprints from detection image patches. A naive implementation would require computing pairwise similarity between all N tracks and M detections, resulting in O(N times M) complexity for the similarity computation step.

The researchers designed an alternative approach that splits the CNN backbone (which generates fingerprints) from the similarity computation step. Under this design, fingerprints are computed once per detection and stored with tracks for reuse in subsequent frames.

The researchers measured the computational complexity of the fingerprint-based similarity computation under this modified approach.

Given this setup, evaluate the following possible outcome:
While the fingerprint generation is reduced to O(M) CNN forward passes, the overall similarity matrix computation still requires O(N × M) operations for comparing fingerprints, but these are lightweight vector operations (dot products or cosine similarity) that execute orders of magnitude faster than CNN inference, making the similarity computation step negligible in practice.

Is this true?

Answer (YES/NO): NO